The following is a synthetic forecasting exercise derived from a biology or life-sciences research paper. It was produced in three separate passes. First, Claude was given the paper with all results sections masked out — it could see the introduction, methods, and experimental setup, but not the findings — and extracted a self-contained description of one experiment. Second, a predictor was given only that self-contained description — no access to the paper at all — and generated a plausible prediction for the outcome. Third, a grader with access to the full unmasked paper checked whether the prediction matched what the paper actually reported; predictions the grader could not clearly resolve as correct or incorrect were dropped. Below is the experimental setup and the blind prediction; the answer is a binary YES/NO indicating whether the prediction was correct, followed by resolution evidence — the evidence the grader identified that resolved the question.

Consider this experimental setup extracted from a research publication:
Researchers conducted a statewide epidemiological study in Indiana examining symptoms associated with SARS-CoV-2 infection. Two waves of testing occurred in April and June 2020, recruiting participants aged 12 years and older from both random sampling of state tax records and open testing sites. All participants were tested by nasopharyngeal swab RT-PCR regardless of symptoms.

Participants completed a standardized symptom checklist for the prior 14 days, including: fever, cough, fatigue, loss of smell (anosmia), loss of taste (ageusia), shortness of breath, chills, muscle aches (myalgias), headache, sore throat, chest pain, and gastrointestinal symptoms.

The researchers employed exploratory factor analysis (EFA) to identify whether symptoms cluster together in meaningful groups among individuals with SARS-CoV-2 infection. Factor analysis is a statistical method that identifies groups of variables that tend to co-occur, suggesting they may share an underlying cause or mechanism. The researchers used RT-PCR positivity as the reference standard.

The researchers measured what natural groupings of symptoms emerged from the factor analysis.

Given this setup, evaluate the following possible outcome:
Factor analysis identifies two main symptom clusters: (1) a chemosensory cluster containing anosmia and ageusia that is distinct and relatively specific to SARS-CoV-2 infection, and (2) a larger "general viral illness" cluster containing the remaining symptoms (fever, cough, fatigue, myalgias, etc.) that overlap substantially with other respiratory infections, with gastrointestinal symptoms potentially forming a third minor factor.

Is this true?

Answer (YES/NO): NO